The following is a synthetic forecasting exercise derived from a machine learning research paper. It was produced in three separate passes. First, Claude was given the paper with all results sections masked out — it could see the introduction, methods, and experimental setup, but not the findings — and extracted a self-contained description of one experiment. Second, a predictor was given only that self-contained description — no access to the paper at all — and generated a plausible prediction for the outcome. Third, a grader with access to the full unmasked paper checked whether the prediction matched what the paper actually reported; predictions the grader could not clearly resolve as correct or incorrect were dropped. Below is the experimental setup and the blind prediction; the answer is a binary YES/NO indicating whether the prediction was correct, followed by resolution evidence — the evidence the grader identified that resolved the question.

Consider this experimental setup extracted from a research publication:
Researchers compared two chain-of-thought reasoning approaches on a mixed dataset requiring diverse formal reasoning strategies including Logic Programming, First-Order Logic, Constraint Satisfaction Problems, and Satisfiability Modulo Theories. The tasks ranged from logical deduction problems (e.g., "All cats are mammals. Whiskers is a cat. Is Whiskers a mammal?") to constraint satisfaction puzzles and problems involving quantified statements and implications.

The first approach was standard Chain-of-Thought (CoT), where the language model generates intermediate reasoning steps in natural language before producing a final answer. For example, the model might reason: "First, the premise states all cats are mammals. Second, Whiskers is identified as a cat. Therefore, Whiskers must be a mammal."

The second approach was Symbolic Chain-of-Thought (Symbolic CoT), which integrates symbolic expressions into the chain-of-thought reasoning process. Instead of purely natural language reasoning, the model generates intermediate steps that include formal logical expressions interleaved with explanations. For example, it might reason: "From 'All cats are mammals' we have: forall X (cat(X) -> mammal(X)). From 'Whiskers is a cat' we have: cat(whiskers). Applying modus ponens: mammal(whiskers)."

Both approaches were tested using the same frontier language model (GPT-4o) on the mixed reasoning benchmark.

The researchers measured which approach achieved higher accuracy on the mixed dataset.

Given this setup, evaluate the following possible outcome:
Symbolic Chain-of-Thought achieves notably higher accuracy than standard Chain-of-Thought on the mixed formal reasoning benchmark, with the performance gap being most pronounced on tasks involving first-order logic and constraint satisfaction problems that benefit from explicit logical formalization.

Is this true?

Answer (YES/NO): NO